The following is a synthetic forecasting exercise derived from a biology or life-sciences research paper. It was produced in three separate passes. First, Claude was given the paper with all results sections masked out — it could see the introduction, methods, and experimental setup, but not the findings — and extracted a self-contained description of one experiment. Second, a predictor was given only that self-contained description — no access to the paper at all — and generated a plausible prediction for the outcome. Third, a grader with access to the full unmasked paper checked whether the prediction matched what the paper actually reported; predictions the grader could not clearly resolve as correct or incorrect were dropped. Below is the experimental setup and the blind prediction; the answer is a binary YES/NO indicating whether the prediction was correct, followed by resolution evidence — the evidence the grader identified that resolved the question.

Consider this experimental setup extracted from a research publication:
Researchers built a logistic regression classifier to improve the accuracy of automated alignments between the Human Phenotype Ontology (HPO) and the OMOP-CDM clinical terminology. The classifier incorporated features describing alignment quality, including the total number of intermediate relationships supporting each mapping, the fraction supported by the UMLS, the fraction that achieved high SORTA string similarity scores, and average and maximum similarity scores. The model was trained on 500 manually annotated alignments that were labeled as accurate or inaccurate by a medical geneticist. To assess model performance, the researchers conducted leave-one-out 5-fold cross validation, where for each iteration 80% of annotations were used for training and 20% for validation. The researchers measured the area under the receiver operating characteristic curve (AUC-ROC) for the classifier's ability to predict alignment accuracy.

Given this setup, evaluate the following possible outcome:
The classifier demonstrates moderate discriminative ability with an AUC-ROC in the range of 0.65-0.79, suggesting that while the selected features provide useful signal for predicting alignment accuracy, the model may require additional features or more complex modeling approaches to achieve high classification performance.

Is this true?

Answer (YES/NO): YES